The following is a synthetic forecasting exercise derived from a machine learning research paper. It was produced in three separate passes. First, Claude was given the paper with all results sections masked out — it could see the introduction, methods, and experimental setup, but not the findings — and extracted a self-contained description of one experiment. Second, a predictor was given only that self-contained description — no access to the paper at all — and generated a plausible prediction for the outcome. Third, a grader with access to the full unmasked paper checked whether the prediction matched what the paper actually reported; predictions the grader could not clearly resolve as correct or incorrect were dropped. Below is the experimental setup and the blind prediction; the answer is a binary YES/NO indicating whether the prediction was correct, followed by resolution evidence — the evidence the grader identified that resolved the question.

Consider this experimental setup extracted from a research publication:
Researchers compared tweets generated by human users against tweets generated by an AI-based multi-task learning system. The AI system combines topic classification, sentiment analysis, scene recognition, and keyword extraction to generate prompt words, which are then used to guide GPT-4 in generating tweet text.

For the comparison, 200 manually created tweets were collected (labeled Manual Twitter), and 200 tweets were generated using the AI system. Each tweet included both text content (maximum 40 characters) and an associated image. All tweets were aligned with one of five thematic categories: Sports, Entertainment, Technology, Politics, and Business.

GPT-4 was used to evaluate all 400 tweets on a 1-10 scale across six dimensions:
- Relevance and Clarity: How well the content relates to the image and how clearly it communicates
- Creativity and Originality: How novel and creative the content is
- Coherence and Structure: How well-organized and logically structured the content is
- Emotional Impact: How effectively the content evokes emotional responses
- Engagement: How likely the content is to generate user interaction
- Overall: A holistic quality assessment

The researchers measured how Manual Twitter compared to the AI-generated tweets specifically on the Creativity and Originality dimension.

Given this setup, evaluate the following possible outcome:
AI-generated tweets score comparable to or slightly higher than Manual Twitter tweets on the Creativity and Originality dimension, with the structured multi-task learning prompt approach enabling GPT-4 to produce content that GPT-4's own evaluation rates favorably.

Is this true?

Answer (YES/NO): NO